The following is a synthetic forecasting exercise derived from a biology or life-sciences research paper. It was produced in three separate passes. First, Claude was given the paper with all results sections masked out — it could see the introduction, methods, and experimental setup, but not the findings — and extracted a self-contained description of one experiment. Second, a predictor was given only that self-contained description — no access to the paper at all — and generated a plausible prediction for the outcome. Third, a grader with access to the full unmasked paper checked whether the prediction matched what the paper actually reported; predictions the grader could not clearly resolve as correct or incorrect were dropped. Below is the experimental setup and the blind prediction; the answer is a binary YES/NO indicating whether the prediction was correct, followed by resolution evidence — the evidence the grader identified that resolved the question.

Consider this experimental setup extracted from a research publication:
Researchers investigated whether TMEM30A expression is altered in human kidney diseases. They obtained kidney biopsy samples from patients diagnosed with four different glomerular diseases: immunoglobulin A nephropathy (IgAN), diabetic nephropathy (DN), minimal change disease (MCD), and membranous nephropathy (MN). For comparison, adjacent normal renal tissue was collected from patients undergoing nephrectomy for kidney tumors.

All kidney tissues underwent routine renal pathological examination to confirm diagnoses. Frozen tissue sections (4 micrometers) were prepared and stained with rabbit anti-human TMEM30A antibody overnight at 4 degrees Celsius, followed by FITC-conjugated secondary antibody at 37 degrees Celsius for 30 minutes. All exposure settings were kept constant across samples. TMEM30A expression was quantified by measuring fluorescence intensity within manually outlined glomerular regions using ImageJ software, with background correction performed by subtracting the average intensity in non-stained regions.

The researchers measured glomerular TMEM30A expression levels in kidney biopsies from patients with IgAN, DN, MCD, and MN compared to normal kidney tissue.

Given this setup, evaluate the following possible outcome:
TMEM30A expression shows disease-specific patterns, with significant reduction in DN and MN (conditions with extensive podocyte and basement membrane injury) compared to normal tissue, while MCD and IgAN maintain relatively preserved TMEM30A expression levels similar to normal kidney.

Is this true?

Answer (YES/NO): NO